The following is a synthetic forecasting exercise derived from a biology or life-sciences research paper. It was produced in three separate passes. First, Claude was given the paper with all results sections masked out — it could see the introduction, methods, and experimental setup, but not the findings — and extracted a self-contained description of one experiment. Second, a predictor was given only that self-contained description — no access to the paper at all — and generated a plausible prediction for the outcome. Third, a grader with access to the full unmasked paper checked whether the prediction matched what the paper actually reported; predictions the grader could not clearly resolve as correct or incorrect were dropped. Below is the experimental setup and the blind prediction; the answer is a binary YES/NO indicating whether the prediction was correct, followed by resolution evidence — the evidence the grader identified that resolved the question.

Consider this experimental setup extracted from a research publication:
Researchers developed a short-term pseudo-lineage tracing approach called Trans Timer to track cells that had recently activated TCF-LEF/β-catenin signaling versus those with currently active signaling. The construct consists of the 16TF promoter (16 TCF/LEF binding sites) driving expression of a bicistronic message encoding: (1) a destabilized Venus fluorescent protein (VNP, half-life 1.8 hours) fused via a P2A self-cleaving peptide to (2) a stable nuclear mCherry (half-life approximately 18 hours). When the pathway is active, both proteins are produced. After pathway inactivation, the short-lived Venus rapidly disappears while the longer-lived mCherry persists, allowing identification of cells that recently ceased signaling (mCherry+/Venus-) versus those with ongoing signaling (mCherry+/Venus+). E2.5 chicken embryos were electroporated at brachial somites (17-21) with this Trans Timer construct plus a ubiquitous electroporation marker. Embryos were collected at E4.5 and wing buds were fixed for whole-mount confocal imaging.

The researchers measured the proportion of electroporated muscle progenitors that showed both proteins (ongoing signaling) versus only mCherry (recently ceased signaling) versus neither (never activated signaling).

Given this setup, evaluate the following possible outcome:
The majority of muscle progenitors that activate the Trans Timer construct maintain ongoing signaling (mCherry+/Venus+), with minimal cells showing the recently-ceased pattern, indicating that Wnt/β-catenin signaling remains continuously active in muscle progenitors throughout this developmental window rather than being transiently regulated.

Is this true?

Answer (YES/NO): YES